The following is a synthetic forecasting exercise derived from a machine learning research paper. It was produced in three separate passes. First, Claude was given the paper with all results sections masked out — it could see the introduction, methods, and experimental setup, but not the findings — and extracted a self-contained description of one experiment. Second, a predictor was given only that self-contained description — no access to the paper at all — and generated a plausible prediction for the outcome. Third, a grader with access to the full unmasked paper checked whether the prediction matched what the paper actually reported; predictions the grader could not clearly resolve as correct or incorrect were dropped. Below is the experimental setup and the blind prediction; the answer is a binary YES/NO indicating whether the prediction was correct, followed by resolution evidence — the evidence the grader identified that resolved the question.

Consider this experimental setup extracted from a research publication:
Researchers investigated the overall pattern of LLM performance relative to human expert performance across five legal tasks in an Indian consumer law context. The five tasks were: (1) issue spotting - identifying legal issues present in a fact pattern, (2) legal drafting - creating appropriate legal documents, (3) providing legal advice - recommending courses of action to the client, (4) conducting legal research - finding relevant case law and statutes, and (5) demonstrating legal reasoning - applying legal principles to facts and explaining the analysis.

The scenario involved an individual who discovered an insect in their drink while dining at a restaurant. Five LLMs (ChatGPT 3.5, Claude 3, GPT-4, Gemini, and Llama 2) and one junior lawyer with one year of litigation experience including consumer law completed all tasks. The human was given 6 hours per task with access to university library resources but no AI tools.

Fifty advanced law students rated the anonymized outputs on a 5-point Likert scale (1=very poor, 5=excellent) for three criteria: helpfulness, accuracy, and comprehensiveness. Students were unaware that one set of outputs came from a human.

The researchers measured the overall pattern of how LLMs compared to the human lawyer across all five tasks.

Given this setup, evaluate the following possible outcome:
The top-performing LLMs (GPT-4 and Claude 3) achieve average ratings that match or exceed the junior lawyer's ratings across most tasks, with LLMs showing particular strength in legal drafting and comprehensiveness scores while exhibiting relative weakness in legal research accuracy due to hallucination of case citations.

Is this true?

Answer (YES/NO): NO